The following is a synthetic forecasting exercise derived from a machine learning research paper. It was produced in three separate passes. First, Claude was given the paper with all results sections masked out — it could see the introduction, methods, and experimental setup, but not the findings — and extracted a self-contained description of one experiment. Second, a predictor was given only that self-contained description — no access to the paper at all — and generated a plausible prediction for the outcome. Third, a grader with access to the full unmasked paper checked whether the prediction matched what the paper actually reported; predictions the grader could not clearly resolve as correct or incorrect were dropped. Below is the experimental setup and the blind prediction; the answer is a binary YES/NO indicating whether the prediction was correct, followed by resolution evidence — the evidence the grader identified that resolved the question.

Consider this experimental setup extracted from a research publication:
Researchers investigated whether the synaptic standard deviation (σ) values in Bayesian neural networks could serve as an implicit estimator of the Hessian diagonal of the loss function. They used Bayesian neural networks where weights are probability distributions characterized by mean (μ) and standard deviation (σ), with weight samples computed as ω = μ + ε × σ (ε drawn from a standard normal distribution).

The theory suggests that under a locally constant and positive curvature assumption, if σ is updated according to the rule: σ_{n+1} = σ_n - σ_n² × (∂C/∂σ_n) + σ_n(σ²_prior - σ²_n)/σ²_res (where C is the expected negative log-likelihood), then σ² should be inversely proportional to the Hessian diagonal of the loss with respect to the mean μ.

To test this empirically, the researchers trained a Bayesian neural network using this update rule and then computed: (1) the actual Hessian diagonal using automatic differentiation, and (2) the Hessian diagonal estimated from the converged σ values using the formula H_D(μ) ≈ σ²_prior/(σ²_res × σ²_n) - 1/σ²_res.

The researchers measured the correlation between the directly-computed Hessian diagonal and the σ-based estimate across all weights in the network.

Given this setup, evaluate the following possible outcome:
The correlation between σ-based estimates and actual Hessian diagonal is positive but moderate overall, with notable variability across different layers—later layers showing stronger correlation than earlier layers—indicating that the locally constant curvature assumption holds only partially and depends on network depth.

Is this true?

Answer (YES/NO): NO